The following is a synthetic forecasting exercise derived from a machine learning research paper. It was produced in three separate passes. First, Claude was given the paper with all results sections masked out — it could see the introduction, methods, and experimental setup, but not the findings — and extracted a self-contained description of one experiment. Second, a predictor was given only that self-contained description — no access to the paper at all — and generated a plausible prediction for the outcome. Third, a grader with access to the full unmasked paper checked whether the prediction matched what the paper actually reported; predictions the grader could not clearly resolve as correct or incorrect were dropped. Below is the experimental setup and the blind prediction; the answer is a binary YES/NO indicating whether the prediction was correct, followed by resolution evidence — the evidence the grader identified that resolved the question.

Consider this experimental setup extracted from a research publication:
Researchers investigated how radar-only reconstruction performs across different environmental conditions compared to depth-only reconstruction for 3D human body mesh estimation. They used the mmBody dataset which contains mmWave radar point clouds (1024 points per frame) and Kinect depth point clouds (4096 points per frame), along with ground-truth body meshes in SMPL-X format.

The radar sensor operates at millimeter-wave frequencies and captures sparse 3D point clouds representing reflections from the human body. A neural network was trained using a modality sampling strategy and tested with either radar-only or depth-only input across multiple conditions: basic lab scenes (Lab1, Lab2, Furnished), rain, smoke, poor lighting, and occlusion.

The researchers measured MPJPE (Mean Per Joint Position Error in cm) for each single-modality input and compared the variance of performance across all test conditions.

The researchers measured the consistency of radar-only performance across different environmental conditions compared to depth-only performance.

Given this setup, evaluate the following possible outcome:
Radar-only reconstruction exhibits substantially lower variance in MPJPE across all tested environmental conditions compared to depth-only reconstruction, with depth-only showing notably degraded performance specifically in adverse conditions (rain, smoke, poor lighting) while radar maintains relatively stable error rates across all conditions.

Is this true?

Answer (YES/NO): NO